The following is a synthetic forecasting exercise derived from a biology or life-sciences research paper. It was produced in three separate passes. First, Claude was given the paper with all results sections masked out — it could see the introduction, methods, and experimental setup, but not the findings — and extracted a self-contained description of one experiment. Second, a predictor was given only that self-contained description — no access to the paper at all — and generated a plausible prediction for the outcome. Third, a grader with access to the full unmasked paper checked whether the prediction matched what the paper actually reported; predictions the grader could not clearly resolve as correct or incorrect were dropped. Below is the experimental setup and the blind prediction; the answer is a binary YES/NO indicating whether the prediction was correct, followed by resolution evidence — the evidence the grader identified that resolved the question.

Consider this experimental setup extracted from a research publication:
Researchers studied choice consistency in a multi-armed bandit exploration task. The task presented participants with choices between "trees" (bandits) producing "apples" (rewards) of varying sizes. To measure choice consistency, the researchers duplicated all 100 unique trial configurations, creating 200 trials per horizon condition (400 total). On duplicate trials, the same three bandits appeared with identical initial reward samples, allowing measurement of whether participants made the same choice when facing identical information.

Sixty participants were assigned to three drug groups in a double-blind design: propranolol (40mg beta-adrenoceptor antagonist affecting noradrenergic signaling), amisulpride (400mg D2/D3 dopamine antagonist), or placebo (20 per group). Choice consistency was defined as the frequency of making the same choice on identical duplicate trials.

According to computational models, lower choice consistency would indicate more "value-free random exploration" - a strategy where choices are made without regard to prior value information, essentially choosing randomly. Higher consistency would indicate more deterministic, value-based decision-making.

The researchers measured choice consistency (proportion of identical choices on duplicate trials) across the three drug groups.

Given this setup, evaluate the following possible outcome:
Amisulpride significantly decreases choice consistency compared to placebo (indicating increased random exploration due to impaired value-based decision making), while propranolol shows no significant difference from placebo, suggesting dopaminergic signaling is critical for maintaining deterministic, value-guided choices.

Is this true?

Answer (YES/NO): NO